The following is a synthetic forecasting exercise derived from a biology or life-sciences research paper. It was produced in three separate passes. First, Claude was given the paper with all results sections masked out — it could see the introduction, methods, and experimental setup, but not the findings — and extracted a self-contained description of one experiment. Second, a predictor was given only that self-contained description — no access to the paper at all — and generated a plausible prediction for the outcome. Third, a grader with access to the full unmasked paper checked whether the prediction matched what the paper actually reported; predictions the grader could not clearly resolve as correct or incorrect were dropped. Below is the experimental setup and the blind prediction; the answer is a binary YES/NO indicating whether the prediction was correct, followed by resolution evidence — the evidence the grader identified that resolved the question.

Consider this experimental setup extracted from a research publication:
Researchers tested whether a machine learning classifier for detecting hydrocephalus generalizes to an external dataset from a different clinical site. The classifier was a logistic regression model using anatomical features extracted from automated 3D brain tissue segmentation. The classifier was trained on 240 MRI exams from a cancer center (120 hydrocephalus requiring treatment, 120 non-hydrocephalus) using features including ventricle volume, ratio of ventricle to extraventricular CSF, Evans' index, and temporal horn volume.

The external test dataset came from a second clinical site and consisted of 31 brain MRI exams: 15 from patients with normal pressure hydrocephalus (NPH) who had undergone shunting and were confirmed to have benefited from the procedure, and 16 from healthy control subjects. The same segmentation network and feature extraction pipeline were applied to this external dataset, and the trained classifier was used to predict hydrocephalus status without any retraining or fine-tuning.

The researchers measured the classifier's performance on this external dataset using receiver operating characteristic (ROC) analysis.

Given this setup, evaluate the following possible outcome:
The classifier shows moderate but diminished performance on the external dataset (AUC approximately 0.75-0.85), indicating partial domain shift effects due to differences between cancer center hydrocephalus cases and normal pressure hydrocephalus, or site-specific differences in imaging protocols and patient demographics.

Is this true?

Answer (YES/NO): NO